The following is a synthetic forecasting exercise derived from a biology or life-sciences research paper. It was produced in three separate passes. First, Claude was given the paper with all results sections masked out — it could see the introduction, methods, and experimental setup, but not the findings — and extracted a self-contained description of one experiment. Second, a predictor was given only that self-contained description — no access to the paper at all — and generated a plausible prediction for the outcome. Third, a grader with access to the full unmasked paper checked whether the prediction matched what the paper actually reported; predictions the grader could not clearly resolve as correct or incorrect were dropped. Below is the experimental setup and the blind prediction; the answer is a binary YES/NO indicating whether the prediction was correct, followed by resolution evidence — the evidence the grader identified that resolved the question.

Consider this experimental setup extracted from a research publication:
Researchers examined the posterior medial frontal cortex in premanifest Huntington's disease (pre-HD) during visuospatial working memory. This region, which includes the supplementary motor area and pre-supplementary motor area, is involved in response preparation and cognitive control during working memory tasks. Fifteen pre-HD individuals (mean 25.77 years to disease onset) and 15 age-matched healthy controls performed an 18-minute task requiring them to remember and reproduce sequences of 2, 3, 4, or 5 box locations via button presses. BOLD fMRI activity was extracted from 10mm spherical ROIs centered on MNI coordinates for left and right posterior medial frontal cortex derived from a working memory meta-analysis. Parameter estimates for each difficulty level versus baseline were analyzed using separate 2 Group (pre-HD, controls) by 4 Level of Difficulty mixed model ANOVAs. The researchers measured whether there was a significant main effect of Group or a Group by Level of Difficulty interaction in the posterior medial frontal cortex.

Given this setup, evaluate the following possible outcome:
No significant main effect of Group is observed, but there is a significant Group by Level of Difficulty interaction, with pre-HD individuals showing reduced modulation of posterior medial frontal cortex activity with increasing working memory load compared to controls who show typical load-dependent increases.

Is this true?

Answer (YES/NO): NO